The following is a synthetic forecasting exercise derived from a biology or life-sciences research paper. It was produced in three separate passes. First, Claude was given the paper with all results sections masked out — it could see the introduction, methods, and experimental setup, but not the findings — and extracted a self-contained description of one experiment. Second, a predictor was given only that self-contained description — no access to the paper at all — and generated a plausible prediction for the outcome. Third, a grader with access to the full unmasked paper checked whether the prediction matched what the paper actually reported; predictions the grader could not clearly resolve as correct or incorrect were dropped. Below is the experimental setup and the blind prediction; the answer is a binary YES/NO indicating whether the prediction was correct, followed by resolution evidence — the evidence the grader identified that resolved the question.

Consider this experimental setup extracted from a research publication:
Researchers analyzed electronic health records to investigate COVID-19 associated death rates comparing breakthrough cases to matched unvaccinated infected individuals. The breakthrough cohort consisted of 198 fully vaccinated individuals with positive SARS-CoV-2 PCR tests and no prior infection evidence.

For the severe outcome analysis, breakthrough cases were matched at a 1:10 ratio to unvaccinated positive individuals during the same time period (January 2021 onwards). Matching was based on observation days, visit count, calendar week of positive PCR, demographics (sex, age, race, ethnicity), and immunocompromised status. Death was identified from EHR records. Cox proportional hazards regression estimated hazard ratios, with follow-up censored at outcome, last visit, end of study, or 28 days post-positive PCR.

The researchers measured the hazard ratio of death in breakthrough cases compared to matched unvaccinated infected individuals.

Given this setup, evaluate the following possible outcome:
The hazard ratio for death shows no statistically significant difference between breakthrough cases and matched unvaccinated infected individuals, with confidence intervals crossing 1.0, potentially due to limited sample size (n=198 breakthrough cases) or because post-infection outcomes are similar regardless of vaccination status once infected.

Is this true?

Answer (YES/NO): NO